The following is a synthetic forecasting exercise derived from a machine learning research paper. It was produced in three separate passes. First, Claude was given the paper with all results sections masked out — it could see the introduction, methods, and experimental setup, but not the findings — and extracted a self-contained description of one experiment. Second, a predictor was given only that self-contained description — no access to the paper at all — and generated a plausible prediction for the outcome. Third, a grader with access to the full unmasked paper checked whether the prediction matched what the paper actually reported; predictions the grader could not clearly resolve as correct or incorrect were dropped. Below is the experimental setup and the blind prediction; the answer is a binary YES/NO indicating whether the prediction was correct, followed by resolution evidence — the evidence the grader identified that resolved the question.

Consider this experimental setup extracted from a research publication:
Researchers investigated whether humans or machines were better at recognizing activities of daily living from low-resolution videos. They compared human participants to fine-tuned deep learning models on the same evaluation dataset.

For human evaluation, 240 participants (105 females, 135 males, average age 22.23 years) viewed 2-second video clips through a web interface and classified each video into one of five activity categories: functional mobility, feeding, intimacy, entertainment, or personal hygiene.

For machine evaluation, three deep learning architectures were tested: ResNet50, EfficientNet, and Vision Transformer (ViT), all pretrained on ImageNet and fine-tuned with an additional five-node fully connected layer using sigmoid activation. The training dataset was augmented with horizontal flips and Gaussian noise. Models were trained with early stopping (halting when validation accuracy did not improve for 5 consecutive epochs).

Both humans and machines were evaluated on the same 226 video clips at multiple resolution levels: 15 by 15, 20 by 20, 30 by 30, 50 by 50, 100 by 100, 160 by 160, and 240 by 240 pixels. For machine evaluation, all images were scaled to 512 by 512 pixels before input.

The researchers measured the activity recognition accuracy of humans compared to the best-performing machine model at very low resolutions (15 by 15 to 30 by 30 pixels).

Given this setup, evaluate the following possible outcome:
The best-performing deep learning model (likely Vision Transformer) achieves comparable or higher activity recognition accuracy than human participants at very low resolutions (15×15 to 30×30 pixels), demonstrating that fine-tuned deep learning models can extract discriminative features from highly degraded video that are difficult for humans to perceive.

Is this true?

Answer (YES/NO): YES